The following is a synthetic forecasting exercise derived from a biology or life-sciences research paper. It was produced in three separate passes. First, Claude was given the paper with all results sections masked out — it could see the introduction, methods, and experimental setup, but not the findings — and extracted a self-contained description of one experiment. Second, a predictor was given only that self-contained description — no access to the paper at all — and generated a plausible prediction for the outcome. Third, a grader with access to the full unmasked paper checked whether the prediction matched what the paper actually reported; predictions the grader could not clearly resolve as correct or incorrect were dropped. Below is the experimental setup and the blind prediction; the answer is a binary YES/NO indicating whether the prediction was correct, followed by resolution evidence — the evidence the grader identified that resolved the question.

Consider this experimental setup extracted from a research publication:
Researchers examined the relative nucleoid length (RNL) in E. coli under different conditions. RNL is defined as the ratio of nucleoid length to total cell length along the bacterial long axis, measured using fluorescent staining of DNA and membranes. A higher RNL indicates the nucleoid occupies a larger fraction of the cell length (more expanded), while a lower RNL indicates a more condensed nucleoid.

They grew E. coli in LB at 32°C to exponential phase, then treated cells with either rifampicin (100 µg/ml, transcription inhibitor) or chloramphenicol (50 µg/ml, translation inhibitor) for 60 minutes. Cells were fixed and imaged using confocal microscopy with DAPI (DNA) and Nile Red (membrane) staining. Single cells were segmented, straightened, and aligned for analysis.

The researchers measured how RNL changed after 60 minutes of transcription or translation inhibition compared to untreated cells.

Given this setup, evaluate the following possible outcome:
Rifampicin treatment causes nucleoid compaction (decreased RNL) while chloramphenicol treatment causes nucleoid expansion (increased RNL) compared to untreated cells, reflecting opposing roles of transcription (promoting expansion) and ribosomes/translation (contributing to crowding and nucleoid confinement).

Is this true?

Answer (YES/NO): NO